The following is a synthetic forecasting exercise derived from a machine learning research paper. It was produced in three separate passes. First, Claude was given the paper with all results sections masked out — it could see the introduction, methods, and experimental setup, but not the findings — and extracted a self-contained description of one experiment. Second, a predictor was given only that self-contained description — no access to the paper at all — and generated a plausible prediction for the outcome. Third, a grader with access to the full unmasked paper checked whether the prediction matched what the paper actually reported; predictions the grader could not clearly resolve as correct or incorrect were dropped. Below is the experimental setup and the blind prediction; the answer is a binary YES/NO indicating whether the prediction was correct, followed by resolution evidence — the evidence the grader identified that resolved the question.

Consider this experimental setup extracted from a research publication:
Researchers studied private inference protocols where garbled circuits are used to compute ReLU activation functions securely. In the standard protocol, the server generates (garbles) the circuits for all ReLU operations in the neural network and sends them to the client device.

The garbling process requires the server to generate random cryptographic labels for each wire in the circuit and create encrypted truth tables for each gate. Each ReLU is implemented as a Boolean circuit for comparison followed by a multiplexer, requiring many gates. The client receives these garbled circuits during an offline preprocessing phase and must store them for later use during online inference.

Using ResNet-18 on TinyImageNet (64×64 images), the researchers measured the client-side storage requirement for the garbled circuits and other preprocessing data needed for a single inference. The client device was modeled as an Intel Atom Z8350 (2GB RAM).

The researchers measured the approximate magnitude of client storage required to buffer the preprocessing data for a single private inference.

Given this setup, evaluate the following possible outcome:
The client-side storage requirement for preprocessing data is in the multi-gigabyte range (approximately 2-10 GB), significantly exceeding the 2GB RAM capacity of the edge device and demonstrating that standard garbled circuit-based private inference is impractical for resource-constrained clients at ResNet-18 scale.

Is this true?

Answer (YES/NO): NO